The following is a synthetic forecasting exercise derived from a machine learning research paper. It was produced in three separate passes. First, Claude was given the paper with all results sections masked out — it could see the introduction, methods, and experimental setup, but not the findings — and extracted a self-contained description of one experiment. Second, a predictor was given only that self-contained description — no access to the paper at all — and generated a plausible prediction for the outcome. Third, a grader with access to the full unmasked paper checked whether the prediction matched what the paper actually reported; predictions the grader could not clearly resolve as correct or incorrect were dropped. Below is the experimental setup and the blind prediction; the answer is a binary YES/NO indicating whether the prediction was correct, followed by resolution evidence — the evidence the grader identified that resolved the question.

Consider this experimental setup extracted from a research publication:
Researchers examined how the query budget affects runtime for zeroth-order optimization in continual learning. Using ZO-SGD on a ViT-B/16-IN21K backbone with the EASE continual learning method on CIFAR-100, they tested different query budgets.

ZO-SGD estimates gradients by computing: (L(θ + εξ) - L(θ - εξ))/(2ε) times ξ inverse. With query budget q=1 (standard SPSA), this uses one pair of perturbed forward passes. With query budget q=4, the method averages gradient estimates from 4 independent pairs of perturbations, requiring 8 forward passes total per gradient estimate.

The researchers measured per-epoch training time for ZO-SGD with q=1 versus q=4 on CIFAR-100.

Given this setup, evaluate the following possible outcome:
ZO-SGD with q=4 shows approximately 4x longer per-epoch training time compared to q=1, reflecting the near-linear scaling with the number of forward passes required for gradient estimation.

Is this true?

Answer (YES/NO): NO